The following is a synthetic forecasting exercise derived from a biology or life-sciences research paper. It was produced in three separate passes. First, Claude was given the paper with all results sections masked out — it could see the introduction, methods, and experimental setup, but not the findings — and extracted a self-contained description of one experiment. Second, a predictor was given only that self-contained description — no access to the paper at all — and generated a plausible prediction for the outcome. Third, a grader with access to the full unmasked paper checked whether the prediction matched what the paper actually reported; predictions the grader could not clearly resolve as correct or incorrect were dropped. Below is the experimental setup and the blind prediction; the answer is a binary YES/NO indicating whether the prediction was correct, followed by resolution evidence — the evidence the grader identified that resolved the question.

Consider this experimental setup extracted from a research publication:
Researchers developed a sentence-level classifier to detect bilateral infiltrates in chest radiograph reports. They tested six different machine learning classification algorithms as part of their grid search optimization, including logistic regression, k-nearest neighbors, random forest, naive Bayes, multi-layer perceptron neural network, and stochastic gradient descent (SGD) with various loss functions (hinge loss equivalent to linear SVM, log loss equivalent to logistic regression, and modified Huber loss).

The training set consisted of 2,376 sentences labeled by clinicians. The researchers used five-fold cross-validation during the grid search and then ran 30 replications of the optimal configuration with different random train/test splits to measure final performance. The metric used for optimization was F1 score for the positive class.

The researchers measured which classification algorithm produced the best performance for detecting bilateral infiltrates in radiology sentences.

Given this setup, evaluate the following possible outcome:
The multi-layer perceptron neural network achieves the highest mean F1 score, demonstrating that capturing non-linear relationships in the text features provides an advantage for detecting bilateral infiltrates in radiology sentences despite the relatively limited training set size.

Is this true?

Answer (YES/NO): NO